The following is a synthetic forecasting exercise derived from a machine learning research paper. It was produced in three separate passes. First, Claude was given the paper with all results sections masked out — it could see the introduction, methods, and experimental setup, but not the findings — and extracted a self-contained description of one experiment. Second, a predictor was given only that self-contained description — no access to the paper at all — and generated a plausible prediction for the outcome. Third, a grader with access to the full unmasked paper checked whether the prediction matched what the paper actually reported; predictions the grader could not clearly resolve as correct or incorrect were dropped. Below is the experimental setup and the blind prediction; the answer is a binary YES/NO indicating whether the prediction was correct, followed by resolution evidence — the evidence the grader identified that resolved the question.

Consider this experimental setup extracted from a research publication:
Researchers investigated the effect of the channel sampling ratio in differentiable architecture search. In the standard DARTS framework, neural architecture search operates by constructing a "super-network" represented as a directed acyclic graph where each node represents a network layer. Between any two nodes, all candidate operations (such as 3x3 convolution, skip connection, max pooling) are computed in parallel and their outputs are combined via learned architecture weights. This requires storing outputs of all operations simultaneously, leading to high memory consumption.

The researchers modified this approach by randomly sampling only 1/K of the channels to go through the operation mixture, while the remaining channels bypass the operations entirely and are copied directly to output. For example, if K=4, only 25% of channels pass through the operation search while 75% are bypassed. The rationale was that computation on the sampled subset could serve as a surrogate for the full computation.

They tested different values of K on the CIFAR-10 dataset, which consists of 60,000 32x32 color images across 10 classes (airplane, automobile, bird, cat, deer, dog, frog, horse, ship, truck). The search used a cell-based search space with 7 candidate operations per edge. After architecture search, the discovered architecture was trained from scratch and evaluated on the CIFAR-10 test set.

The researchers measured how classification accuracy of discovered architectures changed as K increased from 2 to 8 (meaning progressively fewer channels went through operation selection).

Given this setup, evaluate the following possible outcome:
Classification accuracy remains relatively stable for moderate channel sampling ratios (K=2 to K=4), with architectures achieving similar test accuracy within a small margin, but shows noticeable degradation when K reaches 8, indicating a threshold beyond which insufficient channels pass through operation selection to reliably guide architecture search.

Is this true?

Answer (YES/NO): NO